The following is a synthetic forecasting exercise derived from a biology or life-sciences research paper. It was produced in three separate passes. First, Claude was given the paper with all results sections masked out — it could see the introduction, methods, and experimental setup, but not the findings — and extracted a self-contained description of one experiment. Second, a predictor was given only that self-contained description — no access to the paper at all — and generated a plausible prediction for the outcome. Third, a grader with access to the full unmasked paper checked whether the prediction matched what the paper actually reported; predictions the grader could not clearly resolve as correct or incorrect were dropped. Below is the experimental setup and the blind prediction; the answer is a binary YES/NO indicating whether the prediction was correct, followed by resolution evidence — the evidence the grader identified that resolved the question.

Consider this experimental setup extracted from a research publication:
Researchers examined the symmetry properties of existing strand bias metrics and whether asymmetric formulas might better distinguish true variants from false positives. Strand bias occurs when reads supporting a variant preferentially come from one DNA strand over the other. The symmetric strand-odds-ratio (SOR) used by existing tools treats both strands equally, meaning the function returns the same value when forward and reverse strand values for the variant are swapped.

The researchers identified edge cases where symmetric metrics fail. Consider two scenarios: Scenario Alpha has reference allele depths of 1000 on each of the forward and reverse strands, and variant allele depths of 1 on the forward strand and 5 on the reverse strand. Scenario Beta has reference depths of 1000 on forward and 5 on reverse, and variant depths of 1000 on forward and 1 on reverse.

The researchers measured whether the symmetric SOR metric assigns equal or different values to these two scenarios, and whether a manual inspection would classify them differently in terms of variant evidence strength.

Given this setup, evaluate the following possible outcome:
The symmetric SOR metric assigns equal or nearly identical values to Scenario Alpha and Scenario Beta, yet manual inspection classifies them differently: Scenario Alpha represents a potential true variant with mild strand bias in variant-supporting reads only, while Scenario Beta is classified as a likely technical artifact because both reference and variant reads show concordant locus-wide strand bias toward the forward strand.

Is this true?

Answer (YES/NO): NO